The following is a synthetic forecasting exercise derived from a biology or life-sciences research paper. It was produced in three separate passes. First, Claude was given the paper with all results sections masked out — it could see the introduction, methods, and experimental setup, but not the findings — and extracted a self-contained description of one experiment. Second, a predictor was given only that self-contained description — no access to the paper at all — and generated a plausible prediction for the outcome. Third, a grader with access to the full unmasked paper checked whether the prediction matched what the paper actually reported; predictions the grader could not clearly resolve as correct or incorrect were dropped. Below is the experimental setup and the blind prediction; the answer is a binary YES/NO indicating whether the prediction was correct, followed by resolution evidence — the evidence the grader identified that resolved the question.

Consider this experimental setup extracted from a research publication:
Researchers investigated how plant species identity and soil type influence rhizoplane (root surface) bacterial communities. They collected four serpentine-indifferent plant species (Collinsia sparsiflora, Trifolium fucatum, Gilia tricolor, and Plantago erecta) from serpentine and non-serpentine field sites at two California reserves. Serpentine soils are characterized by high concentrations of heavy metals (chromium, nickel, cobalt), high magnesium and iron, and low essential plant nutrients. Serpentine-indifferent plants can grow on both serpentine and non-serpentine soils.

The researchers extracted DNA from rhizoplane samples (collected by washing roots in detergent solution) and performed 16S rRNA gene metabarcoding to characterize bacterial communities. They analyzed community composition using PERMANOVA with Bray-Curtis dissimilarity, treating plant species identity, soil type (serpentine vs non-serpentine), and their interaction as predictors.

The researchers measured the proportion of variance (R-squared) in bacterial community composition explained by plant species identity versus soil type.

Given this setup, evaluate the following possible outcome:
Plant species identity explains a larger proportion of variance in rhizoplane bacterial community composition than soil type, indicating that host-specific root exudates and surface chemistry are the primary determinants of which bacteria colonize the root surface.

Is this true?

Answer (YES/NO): YES